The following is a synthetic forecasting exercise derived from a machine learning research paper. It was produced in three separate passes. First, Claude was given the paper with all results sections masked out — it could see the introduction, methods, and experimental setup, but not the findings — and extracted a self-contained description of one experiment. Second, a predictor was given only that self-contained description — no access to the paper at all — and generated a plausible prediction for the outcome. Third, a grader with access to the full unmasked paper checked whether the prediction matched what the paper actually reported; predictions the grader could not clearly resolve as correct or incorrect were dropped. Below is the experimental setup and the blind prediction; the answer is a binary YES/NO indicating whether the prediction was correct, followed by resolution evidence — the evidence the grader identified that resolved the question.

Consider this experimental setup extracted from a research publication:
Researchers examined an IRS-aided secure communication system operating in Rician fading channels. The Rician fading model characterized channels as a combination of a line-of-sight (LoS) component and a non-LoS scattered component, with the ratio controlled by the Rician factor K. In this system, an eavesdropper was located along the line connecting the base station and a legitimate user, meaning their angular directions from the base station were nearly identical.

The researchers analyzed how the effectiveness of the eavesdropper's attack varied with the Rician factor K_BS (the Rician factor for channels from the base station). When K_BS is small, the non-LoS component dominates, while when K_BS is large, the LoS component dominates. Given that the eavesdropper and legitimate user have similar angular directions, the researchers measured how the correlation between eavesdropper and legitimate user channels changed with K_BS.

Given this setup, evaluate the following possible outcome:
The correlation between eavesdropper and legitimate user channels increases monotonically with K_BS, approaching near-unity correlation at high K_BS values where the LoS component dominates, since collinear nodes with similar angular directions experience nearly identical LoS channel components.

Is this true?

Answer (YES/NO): YES